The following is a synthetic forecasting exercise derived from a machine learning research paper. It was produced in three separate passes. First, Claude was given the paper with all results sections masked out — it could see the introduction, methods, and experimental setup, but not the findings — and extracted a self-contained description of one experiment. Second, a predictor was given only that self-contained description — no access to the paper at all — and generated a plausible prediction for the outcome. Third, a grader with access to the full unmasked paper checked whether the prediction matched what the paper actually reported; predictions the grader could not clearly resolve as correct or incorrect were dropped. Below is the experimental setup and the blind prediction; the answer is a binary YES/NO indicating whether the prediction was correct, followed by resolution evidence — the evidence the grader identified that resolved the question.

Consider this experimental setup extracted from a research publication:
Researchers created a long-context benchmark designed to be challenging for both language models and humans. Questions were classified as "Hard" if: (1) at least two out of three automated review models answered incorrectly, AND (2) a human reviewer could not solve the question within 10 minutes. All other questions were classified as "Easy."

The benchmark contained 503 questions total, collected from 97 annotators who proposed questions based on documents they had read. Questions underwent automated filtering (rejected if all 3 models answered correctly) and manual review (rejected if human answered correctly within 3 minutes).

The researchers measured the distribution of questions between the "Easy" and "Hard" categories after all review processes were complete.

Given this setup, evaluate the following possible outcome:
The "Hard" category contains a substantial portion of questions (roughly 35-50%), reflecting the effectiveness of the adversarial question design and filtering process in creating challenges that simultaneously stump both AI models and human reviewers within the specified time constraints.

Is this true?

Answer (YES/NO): NO